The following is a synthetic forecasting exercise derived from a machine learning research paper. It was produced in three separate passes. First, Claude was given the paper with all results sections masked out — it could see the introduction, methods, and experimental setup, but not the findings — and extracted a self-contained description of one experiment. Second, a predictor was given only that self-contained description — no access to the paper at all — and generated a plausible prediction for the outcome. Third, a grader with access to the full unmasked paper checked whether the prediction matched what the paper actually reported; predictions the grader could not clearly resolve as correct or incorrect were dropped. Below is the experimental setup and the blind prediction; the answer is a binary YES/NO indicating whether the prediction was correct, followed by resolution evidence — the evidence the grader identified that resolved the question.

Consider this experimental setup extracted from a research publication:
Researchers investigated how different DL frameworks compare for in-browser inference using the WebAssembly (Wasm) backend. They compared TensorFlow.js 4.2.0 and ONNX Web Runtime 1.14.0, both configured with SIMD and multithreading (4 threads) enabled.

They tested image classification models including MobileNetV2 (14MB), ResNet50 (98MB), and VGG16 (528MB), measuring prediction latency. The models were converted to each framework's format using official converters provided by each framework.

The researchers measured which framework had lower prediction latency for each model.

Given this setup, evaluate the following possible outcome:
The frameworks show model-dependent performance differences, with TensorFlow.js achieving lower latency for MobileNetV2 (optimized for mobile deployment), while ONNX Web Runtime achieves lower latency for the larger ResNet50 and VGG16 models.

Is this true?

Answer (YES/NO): NO